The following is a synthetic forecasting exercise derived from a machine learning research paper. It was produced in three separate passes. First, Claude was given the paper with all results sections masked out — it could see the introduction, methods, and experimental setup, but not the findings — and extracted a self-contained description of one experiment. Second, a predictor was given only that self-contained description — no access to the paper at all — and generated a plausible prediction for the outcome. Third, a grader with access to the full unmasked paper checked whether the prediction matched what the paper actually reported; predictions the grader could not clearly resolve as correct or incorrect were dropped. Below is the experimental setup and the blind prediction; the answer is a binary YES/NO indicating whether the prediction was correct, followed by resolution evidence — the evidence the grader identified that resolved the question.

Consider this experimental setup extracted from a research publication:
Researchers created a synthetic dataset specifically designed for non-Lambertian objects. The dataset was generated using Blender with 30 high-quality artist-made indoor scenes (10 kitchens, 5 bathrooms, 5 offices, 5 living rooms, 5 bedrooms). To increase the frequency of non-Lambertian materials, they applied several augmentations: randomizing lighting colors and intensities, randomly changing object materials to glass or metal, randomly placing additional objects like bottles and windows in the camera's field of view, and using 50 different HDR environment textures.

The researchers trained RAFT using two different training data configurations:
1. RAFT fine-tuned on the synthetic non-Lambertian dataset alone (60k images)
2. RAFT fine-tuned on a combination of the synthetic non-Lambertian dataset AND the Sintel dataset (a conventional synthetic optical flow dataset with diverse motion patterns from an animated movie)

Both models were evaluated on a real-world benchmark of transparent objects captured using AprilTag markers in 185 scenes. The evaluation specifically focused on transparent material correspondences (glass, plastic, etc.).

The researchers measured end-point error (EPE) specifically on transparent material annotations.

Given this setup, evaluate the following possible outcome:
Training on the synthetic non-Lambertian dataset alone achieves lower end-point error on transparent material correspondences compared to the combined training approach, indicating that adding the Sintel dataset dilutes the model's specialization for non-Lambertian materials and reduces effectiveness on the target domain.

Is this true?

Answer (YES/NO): NO